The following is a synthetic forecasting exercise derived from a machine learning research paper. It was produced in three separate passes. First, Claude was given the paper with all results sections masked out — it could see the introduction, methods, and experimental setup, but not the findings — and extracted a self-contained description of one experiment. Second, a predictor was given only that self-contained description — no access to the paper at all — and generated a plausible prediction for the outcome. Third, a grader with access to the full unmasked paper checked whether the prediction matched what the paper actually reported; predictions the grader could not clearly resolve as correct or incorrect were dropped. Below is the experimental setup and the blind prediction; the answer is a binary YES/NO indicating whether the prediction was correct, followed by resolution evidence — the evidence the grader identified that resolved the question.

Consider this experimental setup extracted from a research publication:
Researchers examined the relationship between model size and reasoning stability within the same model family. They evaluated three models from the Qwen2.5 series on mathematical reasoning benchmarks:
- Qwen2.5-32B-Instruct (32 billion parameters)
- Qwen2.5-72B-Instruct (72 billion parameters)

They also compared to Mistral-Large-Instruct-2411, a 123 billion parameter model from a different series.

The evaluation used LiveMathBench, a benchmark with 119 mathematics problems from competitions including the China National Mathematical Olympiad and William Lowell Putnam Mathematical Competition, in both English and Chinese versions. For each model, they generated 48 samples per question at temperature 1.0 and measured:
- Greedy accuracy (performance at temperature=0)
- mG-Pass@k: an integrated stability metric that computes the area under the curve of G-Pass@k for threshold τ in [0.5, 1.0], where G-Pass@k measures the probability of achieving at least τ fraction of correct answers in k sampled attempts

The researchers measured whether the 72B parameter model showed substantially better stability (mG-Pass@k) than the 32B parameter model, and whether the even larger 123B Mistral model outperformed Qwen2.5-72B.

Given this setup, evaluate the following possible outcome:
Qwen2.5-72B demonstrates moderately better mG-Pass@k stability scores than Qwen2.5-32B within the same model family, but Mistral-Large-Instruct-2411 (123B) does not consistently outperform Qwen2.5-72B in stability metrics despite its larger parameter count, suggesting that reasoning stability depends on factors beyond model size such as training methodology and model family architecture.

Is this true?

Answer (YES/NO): NO